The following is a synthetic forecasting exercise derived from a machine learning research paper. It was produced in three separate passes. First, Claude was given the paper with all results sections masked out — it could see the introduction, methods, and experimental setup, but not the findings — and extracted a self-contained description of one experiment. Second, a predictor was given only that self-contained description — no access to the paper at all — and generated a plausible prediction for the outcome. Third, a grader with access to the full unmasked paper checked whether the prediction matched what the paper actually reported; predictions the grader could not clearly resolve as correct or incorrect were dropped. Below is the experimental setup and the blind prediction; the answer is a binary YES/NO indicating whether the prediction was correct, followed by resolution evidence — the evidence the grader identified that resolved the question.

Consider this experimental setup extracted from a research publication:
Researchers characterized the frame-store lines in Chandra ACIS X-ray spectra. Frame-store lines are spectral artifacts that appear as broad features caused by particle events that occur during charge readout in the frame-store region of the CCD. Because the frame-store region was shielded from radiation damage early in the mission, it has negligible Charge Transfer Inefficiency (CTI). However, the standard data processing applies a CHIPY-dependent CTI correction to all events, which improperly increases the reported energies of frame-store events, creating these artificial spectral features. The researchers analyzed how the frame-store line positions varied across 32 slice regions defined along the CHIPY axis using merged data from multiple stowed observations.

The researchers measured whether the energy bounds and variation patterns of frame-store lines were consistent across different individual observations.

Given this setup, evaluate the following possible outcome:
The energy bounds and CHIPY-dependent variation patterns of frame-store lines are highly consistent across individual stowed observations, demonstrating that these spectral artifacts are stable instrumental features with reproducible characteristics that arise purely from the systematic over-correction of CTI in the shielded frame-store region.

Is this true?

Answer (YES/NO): YES